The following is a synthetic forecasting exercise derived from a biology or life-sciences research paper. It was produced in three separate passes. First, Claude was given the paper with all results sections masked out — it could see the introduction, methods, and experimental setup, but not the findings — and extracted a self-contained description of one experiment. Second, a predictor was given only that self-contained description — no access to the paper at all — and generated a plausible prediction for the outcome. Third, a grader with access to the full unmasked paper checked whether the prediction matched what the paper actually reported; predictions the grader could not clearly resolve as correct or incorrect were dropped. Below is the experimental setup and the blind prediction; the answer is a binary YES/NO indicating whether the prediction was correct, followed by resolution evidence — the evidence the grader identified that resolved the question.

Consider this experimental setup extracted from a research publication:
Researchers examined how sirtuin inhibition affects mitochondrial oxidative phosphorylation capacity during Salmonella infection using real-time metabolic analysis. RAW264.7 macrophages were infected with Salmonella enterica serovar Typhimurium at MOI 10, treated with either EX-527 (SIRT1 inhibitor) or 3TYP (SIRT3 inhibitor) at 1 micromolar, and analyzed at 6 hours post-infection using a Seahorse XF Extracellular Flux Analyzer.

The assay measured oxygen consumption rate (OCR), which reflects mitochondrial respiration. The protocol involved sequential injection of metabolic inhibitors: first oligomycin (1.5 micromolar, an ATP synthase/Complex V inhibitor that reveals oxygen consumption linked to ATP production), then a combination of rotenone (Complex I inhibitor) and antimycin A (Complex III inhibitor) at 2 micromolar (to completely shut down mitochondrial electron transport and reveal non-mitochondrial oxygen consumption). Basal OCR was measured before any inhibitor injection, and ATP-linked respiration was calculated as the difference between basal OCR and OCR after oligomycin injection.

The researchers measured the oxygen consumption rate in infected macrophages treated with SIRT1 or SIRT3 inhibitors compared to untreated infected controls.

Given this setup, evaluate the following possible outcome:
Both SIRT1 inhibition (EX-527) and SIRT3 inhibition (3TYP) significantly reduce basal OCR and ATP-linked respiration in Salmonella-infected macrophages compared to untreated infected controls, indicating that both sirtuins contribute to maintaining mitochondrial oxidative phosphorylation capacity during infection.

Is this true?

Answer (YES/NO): NO